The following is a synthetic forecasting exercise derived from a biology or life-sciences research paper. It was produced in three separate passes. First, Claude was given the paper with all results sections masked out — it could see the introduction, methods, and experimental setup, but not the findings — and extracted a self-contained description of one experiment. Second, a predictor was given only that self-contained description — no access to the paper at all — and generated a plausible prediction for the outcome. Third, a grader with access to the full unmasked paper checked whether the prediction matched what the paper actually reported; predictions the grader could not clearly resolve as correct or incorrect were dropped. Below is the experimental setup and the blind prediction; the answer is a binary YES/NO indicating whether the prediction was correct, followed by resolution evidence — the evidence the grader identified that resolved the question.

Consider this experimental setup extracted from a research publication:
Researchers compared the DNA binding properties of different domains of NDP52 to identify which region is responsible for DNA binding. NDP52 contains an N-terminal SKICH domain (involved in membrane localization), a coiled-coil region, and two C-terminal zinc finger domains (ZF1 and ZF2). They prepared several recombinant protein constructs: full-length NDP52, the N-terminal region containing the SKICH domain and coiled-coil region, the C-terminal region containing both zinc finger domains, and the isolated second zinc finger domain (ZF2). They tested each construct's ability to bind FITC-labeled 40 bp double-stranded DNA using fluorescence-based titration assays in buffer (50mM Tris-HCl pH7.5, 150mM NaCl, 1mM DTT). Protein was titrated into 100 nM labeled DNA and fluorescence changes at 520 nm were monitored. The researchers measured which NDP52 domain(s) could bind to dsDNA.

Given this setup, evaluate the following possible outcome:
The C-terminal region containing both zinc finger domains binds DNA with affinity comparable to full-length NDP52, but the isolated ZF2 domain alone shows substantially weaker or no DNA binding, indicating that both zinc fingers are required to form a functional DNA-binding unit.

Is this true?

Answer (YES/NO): NO